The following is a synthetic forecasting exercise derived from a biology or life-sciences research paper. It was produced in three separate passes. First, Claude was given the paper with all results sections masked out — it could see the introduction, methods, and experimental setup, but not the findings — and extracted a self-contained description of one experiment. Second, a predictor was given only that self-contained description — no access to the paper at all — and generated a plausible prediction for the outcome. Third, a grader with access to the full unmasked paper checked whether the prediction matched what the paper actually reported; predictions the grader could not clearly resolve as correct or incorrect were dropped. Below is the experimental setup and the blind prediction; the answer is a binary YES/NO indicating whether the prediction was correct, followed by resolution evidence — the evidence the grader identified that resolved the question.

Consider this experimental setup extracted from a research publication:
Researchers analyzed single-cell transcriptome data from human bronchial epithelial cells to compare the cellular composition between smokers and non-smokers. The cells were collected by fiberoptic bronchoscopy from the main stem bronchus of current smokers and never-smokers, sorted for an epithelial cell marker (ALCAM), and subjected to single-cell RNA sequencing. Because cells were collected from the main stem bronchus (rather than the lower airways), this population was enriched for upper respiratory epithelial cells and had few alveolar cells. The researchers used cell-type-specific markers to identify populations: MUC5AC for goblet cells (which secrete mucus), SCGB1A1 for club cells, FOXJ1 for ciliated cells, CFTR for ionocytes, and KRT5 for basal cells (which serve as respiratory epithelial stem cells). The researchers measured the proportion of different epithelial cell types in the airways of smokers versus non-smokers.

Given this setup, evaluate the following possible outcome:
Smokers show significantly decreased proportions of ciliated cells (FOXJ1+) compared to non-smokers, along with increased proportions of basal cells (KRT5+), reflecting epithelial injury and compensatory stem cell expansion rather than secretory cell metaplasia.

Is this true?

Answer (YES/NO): NO